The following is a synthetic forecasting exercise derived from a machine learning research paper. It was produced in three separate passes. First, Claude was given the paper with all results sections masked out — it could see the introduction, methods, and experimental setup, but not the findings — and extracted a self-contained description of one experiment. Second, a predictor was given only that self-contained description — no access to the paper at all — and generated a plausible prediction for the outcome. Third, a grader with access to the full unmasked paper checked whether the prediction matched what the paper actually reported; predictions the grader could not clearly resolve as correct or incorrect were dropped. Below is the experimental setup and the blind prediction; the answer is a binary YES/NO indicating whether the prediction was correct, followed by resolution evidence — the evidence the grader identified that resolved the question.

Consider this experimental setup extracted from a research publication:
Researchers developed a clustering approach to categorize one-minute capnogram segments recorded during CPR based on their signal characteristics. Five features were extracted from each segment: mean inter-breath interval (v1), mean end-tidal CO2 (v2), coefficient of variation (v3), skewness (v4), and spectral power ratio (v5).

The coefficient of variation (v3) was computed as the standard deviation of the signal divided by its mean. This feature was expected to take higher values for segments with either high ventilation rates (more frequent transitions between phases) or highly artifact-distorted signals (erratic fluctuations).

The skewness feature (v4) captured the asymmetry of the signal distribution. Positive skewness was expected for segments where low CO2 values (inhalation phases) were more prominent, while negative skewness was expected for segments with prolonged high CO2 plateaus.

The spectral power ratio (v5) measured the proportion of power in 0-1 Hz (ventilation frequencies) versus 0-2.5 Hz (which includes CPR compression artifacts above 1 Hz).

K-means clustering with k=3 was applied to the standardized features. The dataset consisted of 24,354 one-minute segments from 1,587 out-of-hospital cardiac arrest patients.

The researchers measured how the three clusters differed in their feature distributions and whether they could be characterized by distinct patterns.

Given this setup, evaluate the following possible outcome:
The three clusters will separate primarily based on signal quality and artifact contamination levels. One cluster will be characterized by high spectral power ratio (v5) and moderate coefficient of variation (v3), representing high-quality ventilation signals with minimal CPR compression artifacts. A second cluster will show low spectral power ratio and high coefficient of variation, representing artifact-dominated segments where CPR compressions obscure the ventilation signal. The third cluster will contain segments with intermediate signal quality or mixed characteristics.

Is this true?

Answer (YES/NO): NO